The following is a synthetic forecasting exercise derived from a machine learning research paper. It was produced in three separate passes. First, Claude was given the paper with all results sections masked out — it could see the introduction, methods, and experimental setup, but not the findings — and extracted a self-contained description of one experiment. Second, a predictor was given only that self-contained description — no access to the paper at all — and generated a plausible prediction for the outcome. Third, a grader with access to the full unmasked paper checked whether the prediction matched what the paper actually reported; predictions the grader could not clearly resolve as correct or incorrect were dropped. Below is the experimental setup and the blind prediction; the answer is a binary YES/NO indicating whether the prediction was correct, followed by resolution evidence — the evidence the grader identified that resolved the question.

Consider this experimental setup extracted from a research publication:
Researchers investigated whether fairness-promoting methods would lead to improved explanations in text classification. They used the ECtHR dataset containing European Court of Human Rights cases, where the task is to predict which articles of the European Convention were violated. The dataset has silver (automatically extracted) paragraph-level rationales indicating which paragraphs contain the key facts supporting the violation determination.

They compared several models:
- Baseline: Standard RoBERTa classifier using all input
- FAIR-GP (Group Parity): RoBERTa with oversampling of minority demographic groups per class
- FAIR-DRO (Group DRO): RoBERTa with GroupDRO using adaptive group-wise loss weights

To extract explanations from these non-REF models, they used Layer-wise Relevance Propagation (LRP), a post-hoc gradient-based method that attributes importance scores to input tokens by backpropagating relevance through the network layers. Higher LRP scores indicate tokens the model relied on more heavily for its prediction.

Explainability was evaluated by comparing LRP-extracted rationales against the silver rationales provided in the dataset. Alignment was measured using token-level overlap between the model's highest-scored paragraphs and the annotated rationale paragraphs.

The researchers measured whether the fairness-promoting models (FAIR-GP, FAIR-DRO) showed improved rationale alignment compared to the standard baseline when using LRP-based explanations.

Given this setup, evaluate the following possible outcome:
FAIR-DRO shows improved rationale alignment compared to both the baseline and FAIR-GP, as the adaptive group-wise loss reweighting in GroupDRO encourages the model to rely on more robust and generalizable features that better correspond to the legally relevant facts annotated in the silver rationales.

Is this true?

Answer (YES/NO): NO